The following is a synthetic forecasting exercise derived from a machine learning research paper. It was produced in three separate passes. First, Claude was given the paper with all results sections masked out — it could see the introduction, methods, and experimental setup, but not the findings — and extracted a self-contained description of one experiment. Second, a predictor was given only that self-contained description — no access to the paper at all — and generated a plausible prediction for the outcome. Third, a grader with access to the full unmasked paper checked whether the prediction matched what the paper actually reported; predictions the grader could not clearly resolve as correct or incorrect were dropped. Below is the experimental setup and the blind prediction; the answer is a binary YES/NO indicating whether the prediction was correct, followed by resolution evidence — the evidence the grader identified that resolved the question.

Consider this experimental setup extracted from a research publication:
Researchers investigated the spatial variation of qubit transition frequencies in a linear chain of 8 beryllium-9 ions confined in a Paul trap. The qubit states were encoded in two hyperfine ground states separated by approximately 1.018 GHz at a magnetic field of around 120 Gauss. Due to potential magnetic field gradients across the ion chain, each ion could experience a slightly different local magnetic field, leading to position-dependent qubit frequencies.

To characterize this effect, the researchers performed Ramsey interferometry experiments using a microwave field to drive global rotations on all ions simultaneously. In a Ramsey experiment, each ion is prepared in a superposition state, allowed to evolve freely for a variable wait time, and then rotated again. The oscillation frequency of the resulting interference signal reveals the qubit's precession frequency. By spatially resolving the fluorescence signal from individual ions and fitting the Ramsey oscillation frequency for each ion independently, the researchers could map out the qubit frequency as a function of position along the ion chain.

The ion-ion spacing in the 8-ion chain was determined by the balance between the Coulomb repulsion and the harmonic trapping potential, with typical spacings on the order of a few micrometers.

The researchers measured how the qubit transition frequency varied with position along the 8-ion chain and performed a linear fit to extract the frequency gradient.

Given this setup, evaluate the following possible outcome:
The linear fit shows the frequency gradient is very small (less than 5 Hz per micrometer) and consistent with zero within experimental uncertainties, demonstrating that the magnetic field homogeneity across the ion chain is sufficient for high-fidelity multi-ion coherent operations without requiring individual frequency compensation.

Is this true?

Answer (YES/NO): NO